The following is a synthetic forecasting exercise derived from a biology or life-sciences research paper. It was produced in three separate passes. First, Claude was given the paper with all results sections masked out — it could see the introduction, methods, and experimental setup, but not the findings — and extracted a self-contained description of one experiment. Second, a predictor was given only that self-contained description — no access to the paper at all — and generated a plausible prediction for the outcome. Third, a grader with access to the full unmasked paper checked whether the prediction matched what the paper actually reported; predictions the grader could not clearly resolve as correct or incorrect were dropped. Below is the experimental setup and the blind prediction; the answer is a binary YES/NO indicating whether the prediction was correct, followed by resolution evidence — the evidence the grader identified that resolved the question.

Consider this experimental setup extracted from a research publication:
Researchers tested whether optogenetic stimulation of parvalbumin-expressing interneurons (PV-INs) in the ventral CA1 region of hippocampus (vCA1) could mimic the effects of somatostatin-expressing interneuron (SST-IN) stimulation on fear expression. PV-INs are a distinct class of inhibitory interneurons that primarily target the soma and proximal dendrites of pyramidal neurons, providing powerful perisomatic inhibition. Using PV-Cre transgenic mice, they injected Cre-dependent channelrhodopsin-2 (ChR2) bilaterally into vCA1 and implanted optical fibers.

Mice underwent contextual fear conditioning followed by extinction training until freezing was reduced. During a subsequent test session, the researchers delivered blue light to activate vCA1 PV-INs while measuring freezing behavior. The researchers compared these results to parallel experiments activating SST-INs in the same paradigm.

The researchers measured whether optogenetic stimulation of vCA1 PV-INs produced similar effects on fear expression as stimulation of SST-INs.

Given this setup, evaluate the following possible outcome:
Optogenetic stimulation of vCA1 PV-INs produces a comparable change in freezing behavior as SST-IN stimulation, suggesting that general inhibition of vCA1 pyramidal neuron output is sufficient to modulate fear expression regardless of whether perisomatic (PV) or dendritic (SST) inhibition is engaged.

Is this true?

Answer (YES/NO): NO